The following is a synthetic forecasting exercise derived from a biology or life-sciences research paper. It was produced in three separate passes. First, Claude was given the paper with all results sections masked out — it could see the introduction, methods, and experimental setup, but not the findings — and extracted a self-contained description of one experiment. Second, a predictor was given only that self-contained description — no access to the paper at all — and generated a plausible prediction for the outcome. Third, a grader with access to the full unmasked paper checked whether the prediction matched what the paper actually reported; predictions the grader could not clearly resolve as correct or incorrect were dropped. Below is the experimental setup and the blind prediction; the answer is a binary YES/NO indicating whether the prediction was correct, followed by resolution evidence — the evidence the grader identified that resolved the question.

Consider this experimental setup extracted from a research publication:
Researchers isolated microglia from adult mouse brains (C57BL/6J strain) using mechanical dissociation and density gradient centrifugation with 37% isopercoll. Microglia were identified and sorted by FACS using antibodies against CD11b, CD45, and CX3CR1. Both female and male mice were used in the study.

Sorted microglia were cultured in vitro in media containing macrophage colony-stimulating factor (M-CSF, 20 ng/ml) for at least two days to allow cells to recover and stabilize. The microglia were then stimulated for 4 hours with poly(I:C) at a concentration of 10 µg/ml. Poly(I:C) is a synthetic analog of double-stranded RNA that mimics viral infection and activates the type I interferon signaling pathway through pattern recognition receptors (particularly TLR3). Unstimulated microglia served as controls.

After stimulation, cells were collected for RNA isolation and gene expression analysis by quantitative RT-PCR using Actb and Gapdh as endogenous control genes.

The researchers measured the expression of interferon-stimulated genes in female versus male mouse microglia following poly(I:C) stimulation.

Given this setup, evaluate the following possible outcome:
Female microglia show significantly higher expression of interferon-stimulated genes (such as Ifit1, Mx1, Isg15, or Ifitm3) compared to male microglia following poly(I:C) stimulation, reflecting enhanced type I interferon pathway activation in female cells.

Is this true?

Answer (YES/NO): NO